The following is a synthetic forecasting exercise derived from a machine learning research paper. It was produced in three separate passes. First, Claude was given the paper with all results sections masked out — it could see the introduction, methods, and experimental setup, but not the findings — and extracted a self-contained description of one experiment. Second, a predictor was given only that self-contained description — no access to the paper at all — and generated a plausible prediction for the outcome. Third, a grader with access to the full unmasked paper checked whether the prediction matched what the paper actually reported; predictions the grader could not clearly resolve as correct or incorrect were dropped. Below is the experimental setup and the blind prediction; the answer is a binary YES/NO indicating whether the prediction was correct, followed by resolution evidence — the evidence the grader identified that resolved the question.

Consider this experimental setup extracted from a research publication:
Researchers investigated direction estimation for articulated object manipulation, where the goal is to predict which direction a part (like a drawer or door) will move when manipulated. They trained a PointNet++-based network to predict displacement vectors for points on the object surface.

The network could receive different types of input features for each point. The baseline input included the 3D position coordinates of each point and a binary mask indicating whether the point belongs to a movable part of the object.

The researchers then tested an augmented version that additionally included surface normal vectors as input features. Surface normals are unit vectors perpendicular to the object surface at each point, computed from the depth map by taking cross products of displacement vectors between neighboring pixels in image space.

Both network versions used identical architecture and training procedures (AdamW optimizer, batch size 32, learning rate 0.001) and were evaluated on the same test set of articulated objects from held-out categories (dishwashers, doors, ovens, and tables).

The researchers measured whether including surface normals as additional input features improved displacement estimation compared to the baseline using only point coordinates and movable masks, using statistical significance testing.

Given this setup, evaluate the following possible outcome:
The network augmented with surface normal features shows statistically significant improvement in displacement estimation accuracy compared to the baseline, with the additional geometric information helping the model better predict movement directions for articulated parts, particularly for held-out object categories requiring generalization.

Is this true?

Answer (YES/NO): YES